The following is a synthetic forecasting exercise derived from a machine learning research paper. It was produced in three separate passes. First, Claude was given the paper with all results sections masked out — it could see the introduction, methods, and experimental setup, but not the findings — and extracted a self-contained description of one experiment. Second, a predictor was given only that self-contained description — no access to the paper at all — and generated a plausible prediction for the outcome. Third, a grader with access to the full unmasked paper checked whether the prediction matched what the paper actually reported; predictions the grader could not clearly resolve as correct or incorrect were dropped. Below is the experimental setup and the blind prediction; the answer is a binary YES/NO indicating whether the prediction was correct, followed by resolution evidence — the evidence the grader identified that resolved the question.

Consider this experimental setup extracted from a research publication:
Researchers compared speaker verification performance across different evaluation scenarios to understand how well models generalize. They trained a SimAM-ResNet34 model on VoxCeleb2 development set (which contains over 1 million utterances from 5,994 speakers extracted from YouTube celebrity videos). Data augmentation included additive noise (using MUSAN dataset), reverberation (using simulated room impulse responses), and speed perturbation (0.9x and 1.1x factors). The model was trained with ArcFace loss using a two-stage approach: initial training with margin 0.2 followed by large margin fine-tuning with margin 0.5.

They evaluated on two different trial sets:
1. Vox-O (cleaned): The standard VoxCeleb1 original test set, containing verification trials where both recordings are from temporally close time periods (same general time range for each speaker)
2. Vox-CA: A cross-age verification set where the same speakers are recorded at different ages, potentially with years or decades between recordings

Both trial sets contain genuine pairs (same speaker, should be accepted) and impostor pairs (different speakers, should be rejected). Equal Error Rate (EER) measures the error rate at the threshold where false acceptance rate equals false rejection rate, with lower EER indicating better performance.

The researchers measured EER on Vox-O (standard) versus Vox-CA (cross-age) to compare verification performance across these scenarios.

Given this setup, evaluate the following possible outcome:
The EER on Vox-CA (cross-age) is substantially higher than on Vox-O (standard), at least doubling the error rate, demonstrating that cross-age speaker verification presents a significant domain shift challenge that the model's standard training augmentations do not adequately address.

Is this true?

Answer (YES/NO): YES